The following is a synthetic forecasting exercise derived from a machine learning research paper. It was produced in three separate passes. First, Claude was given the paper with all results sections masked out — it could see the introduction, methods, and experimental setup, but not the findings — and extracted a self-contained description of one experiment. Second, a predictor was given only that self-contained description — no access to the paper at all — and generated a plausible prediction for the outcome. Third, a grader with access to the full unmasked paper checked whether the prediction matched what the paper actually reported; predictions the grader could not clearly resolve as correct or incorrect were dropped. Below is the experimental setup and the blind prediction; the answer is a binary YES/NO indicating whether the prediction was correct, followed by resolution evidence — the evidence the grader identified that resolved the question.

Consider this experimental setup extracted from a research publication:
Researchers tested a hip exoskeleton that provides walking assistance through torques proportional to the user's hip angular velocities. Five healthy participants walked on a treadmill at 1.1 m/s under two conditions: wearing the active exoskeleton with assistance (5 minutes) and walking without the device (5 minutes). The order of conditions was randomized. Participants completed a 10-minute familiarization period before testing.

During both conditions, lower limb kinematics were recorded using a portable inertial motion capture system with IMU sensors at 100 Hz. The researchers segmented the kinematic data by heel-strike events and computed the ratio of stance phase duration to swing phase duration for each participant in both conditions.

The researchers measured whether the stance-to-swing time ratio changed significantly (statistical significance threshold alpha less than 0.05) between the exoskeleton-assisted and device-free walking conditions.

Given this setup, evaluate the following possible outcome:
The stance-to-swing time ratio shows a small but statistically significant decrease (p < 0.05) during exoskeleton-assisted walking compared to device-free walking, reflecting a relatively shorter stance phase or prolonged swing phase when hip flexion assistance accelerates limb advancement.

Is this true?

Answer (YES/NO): NO